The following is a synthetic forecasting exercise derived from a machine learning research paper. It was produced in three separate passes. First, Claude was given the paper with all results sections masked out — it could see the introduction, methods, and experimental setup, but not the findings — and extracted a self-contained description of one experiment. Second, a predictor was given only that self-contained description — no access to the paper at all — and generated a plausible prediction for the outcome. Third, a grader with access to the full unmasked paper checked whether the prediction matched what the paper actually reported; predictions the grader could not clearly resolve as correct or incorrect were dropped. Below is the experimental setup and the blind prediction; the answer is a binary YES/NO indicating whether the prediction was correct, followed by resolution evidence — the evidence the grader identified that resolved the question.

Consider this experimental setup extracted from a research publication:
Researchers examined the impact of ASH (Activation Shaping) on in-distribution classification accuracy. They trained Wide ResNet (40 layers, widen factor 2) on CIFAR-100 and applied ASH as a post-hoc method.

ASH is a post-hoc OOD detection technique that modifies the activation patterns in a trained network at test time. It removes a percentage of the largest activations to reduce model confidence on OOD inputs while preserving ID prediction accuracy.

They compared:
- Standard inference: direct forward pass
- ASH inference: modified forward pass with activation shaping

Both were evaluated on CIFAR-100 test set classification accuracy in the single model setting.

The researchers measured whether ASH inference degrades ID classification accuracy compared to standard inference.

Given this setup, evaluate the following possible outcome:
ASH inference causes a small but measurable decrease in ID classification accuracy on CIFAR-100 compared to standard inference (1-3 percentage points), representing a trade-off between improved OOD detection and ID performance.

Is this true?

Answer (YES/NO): NO